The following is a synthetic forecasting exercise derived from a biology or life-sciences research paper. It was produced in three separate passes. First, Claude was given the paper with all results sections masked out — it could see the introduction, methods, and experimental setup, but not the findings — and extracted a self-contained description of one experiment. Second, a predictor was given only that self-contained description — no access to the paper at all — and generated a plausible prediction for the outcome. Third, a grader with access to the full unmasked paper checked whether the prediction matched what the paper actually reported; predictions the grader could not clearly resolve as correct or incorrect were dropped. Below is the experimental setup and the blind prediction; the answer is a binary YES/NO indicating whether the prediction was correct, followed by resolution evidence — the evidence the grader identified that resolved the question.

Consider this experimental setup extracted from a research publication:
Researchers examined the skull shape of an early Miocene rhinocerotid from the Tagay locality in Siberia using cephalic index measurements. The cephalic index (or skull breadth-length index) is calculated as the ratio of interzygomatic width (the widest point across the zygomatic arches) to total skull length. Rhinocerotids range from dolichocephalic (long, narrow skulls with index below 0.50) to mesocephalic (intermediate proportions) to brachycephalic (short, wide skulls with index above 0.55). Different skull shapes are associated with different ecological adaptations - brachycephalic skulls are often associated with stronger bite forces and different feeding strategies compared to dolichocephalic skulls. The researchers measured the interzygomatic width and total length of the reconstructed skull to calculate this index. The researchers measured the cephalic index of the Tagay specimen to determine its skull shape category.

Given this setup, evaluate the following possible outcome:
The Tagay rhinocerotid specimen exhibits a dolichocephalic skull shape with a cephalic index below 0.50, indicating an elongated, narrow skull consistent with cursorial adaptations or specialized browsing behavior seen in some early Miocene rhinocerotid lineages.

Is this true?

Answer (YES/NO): NO